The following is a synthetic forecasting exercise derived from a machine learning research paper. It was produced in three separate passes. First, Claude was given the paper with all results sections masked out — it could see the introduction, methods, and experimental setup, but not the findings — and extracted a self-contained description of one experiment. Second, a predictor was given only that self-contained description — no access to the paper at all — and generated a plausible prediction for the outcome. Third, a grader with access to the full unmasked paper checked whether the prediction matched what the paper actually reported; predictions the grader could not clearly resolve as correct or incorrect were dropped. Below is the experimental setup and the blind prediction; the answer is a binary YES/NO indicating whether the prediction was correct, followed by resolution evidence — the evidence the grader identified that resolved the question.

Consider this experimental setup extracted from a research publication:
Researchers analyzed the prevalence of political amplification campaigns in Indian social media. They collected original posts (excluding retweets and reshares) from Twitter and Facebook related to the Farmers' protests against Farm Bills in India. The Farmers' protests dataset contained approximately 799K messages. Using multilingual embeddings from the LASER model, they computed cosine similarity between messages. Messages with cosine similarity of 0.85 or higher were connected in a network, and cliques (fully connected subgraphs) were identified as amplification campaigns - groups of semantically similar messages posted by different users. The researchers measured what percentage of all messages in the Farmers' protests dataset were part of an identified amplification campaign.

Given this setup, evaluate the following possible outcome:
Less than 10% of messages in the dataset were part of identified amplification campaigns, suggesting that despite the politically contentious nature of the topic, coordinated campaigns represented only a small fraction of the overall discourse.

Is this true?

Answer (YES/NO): NO